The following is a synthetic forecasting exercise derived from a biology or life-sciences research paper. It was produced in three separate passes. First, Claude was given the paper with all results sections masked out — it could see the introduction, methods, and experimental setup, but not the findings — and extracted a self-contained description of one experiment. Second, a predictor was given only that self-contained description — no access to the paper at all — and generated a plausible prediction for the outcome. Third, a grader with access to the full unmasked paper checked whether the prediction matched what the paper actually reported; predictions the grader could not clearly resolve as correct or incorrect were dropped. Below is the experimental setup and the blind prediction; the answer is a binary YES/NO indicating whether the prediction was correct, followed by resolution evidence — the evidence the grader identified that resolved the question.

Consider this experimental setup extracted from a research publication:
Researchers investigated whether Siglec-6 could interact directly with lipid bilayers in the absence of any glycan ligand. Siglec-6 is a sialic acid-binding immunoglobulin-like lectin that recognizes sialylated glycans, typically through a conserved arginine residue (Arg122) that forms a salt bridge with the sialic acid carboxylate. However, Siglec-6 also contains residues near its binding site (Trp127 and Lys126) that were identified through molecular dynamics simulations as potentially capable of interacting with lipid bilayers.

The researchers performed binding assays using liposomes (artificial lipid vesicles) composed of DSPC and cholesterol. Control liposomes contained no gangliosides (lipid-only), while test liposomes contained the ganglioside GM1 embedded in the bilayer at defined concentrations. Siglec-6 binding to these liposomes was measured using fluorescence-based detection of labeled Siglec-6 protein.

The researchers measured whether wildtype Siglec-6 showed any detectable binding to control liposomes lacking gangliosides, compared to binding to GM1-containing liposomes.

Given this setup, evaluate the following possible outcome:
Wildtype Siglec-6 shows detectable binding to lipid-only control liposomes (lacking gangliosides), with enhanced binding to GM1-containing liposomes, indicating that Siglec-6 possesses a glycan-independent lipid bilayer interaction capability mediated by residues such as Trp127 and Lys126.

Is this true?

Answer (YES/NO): YES